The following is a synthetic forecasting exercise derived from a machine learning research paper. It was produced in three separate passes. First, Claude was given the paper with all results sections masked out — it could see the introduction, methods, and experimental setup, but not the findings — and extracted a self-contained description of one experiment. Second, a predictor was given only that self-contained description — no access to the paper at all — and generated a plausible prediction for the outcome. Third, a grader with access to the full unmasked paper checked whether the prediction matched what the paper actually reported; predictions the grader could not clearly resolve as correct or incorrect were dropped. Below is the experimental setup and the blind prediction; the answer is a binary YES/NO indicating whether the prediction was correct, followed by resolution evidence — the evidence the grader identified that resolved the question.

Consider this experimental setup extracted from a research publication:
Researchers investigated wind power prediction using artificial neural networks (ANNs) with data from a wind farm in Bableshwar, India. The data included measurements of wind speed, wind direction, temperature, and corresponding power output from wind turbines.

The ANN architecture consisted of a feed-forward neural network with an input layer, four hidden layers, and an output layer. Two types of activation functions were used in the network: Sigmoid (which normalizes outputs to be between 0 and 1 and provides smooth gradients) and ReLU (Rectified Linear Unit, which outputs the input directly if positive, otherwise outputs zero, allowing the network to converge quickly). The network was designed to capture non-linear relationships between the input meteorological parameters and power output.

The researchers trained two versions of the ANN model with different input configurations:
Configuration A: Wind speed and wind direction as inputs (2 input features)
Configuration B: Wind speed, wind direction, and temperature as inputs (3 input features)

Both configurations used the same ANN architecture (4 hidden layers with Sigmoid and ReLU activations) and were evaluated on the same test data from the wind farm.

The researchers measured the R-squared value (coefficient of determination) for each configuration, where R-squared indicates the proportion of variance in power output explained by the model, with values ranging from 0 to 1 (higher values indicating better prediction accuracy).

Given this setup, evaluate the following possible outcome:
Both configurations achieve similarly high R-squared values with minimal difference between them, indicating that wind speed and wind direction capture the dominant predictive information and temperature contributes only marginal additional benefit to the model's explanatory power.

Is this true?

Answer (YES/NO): NO